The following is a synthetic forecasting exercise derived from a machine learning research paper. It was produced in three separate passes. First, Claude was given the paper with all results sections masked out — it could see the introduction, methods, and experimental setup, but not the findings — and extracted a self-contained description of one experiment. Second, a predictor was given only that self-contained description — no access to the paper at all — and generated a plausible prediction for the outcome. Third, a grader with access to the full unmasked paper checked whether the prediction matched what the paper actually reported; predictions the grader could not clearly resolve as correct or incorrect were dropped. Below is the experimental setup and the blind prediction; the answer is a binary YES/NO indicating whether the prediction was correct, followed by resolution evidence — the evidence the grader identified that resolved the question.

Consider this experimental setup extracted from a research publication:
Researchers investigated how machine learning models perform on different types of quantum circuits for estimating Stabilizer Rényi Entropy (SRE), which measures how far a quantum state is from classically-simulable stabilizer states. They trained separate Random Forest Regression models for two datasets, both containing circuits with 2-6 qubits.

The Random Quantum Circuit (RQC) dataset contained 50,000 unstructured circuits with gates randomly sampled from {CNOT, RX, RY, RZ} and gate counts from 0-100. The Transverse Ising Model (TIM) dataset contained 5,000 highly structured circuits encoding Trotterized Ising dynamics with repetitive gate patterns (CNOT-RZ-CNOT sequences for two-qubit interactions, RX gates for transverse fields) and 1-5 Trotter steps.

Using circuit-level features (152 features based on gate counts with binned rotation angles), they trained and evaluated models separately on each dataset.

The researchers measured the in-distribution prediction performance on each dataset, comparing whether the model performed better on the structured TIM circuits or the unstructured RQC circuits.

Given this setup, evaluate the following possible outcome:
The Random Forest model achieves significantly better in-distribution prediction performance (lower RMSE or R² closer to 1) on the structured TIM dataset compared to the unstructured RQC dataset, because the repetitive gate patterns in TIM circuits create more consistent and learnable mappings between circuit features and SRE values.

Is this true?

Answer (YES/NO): YES